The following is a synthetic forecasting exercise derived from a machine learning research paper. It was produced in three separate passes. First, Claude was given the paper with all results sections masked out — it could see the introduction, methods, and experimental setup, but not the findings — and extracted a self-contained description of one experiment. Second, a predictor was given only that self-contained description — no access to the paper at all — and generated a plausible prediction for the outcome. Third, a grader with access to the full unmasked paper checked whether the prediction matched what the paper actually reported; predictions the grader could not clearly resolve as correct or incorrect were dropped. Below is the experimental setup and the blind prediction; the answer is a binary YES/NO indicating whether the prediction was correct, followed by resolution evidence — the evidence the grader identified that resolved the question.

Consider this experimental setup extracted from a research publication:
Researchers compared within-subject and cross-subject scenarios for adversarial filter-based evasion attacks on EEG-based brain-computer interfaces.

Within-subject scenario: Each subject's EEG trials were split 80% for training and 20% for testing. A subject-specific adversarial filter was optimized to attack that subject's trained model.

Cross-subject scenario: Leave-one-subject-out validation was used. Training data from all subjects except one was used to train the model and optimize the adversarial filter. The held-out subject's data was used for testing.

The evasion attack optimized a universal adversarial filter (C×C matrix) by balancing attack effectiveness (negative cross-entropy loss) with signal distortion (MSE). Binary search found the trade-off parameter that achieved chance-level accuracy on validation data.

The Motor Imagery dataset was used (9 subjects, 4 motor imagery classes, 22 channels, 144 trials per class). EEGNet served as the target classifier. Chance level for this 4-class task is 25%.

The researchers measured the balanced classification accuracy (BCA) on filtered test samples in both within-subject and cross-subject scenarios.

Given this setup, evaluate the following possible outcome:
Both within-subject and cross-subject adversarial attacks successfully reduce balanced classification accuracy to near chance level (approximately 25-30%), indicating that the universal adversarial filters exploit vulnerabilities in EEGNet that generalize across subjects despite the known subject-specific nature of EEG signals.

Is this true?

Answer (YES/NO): YES